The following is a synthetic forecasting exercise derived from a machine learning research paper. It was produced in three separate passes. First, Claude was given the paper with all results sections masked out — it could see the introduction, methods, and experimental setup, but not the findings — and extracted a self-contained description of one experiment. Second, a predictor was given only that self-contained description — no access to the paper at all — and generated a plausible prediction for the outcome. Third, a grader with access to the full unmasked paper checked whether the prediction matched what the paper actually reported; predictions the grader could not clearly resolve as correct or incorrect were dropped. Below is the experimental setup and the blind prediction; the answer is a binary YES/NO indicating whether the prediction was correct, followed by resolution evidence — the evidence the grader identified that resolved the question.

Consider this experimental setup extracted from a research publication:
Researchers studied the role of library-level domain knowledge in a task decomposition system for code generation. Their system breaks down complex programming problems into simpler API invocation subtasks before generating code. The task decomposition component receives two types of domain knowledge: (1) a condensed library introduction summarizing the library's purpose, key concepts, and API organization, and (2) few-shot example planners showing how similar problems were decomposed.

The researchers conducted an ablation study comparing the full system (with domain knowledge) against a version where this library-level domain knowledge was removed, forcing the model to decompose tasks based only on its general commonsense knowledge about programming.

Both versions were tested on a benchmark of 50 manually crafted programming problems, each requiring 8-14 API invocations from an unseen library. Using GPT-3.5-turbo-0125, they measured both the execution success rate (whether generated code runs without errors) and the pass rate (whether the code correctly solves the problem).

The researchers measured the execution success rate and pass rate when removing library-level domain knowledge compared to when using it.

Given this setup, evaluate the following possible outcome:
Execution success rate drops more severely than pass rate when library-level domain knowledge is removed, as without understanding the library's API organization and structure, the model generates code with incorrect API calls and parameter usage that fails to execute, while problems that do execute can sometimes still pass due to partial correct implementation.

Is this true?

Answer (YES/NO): NO